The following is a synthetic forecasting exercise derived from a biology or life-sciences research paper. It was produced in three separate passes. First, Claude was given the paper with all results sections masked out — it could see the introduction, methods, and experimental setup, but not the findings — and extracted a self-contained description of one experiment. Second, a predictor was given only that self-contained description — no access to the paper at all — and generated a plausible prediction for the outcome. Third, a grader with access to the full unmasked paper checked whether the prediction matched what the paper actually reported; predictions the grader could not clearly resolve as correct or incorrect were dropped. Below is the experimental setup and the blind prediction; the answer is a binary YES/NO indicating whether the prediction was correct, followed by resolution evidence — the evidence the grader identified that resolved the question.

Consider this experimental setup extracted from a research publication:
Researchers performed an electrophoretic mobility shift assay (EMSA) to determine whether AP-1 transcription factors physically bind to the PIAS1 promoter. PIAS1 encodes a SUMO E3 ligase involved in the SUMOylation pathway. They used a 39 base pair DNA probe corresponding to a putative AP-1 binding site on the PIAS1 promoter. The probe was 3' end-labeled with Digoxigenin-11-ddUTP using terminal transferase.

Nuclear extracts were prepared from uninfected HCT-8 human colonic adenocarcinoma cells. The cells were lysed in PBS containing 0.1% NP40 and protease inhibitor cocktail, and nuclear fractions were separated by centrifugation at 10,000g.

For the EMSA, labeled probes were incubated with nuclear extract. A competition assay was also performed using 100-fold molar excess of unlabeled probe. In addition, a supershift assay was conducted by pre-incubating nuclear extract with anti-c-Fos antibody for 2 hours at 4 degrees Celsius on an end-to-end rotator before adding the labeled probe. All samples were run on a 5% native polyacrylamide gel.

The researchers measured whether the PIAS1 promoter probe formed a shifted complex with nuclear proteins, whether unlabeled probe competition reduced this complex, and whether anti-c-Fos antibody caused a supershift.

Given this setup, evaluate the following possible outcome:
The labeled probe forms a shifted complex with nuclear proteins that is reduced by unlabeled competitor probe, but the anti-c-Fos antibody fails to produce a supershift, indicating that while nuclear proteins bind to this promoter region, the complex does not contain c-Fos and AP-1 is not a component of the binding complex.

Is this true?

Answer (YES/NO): NO